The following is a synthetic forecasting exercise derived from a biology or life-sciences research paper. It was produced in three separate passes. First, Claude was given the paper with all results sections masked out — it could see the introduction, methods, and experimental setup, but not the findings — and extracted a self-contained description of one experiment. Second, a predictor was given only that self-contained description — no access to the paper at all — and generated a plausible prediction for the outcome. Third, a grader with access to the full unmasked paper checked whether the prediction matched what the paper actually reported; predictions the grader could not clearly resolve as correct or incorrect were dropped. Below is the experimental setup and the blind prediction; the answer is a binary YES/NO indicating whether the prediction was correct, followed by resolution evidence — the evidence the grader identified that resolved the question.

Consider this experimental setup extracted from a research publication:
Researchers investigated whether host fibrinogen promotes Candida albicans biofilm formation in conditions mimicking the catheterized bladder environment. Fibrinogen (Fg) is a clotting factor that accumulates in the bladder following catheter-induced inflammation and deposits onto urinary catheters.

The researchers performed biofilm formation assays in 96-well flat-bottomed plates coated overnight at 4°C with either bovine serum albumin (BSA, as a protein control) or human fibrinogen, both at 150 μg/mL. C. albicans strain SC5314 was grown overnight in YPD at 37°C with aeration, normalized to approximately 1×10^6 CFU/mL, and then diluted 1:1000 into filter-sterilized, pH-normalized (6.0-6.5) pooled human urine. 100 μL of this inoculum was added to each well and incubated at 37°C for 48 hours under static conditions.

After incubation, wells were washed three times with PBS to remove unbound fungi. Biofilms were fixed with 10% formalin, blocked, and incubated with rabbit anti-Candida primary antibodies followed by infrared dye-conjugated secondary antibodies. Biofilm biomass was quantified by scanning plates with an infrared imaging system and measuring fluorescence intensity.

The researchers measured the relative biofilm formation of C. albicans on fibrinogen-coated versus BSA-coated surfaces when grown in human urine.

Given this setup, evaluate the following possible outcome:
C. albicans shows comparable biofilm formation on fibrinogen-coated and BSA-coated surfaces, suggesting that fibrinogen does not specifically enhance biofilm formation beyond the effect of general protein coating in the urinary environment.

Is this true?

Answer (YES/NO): NO